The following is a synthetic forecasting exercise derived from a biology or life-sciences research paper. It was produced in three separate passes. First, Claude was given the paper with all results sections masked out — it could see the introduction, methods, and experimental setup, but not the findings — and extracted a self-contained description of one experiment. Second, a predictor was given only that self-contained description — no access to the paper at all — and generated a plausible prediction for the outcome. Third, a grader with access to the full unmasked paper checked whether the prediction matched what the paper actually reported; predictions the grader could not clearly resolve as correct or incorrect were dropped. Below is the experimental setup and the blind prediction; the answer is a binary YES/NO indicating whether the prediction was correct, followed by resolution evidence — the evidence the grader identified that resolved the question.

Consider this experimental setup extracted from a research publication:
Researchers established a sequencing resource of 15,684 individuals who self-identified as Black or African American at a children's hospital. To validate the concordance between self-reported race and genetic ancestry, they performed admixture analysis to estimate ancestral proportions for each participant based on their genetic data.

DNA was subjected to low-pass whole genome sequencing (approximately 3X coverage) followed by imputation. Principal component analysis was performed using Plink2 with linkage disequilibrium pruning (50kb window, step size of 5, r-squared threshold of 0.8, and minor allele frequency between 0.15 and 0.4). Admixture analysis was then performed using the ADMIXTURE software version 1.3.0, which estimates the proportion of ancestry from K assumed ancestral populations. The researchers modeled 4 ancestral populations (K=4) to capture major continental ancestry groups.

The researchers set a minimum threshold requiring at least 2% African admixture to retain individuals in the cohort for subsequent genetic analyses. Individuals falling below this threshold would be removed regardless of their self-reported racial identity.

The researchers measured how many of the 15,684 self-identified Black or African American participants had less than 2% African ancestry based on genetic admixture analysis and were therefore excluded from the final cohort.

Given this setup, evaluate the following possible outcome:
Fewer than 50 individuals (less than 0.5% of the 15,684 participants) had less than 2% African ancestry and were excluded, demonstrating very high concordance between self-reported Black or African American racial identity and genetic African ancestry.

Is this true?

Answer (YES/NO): NO